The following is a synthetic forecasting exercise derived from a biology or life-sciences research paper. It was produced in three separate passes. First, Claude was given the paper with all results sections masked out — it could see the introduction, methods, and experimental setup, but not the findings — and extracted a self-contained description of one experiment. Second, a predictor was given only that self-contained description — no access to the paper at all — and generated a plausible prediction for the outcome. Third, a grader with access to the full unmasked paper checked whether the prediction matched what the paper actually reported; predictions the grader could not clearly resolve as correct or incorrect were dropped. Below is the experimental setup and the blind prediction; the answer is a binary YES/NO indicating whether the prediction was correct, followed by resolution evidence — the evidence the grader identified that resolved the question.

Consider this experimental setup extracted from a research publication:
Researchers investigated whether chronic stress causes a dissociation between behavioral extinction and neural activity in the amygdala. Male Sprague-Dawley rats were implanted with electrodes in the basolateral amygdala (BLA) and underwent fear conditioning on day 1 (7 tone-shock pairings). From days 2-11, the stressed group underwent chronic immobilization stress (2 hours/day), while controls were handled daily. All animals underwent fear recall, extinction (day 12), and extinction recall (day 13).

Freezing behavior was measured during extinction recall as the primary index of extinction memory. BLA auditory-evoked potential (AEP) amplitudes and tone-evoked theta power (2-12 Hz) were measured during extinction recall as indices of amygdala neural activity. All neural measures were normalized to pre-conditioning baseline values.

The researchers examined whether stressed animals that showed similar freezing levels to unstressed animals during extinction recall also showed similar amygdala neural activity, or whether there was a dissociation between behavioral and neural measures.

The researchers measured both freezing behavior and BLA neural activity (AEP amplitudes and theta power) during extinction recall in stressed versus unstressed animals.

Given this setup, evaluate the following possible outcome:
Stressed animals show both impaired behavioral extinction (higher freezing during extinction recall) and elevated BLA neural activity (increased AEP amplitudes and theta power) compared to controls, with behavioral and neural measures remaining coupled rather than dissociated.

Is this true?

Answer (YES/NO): NO